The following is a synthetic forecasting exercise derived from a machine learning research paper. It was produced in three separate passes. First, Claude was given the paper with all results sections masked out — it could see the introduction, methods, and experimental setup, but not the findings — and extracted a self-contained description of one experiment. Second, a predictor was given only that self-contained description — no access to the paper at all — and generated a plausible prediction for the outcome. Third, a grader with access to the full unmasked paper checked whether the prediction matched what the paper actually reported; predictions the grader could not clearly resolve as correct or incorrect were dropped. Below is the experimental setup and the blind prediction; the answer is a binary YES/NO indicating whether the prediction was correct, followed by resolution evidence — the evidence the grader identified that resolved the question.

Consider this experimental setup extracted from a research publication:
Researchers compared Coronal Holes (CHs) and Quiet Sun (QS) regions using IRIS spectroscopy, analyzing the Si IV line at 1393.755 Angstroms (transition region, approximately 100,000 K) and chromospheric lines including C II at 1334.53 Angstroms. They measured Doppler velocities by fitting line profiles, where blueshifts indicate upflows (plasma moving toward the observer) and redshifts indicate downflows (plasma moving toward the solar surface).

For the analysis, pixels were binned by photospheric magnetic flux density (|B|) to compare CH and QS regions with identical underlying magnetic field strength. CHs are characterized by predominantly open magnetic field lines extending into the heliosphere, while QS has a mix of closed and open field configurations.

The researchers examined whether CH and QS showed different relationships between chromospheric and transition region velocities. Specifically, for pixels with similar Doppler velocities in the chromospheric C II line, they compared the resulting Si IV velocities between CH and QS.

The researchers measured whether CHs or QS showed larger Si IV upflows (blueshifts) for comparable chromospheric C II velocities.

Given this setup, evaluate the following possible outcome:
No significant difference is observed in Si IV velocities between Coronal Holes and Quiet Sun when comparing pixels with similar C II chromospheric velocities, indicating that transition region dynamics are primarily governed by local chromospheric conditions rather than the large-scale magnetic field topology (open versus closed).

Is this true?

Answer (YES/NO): NO